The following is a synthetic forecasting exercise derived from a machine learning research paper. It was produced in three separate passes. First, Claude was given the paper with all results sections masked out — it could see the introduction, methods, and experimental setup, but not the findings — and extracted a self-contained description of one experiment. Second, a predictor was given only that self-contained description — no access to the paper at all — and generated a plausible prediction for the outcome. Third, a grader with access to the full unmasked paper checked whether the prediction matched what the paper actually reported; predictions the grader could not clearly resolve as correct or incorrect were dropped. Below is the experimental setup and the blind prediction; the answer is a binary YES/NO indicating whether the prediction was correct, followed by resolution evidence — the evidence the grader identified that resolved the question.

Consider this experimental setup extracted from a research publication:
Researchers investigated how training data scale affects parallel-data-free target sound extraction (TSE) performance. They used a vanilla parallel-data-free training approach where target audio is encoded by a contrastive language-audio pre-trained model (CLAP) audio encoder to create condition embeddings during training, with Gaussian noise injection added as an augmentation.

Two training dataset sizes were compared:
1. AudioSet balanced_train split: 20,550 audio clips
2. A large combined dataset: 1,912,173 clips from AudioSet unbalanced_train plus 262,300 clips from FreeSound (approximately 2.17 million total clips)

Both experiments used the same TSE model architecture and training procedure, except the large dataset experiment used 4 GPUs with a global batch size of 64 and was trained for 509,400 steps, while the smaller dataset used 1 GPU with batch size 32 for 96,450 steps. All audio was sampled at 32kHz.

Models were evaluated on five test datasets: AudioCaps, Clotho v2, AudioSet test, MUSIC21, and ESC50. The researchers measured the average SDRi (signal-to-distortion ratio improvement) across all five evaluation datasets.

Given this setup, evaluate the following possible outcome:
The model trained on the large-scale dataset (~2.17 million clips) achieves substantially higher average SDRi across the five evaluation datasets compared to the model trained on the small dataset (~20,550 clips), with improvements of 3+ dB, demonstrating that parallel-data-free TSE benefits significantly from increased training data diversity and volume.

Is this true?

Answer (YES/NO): NO